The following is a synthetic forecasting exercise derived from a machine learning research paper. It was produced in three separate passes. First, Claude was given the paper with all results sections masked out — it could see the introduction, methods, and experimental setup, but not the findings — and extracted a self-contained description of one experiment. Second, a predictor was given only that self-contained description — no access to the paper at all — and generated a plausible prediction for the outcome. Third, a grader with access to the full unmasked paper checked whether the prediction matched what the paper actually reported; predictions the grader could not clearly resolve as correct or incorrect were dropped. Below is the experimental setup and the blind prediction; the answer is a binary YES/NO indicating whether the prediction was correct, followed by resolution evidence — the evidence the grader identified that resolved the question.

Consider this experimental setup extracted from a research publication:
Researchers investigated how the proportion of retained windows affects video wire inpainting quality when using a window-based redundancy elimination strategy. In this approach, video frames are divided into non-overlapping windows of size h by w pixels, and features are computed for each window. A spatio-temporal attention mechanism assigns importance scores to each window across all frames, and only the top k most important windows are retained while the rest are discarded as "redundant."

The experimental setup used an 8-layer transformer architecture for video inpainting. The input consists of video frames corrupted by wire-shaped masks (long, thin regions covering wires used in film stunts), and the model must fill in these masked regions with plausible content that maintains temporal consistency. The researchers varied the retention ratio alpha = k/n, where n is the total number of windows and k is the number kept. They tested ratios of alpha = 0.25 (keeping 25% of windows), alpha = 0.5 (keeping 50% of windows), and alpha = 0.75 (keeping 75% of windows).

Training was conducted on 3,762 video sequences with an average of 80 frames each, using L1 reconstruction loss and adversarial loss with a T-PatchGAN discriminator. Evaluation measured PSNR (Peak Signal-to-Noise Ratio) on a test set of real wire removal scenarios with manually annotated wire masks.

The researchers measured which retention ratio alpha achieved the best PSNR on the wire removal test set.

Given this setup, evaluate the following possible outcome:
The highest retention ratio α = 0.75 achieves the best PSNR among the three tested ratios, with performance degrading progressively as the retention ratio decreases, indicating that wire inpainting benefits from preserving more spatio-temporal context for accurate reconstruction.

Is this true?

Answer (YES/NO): NO